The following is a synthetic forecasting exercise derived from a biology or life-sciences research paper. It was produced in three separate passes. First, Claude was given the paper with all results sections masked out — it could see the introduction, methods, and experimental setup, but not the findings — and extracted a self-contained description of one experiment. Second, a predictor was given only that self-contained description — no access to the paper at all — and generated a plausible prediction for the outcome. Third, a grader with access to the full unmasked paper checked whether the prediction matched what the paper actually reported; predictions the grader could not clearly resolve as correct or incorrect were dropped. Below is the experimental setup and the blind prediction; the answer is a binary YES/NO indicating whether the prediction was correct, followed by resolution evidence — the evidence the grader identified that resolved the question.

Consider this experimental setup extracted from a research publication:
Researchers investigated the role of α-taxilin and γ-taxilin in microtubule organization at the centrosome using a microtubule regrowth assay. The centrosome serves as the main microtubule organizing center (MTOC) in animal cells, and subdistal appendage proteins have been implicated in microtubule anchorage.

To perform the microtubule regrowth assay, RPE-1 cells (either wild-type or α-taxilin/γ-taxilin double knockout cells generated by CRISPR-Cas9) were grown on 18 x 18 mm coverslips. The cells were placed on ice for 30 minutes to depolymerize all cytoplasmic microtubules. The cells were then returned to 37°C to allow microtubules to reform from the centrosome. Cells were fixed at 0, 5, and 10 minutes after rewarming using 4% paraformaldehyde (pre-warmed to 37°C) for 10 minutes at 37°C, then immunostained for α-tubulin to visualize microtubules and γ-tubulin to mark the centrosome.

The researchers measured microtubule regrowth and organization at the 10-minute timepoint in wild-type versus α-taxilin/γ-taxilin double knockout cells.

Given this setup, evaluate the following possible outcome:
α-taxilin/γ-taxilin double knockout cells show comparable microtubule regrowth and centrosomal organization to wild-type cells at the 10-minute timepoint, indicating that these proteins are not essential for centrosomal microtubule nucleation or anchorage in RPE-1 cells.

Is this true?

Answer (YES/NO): NO